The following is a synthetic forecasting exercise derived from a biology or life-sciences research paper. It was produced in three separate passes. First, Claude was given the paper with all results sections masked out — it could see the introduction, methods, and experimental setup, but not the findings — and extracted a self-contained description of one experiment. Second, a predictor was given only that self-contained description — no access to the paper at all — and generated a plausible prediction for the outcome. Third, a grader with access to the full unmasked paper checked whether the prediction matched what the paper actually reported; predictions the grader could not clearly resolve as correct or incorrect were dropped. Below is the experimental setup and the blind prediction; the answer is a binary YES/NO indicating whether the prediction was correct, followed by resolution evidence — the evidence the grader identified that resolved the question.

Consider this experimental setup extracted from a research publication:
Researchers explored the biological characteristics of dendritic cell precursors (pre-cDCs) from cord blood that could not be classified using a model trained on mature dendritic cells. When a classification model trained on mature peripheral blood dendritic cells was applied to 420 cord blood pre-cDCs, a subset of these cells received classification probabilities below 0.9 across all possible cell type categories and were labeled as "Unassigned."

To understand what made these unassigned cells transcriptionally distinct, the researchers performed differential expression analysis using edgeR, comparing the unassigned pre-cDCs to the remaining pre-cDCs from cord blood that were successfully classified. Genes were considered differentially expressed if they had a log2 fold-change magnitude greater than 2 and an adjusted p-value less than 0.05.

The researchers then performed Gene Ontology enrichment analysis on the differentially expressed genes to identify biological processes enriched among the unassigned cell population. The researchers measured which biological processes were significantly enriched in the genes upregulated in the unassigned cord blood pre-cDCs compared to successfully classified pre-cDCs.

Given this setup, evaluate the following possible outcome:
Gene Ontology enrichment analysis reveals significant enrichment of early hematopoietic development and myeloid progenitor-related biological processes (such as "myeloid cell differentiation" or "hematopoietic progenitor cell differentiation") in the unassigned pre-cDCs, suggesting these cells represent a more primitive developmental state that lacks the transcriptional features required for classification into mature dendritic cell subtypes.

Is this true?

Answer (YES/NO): NO